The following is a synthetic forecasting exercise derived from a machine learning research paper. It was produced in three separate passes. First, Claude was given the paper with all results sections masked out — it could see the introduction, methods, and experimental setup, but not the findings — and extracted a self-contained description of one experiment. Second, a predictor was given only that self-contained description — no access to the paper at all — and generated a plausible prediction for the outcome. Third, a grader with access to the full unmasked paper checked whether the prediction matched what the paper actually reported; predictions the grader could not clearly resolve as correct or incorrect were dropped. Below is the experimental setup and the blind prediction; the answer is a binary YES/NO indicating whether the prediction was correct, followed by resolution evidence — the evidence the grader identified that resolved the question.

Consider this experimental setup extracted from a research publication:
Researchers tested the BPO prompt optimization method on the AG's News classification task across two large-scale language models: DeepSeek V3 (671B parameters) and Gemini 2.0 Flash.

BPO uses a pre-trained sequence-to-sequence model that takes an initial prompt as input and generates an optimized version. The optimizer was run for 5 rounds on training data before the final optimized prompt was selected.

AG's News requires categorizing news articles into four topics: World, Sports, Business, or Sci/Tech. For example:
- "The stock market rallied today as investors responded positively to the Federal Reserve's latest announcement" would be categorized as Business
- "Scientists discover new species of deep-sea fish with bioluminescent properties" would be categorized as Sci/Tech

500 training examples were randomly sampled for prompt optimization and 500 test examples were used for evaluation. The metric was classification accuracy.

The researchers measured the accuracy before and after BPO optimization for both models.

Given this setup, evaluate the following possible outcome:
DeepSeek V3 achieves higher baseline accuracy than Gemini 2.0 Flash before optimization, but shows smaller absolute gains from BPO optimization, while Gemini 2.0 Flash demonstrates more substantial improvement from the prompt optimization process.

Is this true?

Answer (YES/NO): NO